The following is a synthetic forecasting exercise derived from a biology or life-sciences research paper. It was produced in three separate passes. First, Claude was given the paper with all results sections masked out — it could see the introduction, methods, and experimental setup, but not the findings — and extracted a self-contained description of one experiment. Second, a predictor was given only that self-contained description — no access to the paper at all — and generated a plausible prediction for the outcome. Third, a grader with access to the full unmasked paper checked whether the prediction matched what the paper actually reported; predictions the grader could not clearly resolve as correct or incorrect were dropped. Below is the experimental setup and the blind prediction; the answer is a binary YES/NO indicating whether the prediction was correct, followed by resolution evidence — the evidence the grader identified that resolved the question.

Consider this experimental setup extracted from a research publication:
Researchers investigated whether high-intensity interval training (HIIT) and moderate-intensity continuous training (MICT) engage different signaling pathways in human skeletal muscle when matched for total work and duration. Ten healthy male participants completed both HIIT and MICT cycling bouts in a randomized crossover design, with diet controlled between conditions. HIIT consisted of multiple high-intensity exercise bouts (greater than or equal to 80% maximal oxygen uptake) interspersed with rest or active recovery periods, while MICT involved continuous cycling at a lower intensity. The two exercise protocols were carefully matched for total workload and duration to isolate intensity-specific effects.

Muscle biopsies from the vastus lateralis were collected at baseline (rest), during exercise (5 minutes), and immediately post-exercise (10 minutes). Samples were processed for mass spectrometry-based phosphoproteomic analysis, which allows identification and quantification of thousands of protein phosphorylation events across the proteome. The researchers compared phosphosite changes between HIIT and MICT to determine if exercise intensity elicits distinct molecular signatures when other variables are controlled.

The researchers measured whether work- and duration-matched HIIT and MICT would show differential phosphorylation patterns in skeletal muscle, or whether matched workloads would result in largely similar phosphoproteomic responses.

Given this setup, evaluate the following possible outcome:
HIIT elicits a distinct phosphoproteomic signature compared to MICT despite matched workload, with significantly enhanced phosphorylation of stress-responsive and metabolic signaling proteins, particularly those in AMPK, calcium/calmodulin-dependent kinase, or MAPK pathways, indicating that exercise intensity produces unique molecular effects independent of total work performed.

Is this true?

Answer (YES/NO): NO